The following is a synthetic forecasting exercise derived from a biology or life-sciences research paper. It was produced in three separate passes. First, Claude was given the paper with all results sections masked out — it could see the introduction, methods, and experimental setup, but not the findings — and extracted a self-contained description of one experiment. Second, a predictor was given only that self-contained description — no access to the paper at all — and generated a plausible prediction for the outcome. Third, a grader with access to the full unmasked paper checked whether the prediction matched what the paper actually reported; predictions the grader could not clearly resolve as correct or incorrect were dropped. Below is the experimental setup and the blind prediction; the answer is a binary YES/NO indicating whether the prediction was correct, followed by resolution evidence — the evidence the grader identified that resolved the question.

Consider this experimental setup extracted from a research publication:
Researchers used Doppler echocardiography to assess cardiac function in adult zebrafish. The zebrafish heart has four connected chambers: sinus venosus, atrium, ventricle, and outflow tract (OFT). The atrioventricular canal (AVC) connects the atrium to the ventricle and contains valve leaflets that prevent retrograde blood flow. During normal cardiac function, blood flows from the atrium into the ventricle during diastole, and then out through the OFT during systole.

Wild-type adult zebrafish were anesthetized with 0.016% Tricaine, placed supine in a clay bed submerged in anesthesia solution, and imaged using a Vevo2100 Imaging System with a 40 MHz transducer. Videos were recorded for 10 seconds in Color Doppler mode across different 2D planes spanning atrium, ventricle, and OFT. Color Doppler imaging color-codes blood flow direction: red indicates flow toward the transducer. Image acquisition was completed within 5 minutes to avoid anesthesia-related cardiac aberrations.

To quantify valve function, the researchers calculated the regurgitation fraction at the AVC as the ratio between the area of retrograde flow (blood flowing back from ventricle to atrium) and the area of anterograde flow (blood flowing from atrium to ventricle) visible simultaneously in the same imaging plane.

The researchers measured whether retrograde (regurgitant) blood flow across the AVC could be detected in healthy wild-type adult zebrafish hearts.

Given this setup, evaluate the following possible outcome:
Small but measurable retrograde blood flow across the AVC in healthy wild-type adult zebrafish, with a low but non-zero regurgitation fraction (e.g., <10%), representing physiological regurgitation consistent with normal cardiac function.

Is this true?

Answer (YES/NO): NO